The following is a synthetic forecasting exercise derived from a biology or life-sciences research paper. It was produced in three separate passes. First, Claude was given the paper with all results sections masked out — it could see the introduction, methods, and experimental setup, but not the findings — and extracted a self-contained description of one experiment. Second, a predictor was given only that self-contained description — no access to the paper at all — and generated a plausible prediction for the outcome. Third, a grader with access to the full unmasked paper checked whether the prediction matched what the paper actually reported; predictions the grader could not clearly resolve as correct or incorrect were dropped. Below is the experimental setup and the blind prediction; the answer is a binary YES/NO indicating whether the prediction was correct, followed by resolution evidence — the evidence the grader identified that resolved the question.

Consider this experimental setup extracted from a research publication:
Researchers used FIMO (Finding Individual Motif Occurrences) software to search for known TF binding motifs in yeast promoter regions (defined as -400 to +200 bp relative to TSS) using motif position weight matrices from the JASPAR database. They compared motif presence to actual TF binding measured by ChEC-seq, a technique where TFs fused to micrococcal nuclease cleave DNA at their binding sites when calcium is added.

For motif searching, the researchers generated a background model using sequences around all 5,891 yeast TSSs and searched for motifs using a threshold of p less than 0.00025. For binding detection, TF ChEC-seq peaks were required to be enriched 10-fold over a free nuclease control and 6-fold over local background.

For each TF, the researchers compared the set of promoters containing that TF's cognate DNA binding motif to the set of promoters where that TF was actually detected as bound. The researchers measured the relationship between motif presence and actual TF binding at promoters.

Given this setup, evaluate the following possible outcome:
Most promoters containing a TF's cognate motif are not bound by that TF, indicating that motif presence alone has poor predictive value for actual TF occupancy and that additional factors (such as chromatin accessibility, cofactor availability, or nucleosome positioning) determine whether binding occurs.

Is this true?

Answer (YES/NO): YES